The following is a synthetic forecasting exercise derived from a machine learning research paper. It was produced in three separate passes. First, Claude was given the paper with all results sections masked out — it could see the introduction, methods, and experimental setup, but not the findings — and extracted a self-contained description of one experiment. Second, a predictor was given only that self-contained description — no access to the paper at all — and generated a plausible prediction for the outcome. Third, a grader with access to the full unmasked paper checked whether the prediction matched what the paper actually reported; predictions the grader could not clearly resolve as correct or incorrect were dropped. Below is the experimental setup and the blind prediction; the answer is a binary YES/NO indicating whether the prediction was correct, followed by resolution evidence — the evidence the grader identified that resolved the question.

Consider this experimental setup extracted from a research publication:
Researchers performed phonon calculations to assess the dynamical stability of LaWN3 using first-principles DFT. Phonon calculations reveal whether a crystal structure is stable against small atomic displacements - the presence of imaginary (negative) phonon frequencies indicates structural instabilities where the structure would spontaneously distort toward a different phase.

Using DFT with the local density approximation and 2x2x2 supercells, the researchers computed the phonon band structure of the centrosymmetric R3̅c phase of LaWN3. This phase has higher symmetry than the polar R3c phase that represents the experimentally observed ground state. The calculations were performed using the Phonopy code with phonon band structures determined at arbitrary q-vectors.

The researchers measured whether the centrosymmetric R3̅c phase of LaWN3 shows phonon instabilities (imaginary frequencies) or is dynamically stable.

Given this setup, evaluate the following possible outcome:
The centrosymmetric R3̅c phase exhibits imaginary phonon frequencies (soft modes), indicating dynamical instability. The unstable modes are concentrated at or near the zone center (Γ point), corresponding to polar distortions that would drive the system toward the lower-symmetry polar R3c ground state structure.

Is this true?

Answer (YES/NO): YES